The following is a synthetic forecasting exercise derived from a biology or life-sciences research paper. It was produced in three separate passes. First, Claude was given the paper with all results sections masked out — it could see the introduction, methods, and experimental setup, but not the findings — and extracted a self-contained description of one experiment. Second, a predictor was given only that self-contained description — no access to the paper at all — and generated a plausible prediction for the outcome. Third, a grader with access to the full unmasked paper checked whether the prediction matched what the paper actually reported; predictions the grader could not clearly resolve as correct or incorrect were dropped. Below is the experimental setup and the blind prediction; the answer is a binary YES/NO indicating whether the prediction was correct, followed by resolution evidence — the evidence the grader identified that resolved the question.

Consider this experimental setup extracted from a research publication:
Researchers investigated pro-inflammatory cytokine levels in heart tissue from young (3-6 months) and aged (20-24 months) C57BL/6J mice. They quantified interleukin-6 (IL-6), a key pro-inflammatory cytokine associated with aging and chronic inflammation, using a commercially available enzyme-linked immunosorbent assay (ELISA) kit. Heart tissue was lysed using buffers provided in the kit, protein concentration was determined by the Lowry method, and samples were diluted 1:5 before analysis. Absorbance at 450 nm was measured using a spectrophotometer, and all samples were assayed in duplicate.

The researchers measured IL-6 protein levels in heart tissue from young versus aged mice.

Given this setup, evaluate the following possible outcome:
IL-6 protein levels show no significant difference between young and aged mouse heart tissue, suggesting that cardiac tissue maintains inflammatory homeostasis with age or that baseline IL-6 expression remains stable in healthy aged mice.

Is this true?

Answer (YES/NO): NO